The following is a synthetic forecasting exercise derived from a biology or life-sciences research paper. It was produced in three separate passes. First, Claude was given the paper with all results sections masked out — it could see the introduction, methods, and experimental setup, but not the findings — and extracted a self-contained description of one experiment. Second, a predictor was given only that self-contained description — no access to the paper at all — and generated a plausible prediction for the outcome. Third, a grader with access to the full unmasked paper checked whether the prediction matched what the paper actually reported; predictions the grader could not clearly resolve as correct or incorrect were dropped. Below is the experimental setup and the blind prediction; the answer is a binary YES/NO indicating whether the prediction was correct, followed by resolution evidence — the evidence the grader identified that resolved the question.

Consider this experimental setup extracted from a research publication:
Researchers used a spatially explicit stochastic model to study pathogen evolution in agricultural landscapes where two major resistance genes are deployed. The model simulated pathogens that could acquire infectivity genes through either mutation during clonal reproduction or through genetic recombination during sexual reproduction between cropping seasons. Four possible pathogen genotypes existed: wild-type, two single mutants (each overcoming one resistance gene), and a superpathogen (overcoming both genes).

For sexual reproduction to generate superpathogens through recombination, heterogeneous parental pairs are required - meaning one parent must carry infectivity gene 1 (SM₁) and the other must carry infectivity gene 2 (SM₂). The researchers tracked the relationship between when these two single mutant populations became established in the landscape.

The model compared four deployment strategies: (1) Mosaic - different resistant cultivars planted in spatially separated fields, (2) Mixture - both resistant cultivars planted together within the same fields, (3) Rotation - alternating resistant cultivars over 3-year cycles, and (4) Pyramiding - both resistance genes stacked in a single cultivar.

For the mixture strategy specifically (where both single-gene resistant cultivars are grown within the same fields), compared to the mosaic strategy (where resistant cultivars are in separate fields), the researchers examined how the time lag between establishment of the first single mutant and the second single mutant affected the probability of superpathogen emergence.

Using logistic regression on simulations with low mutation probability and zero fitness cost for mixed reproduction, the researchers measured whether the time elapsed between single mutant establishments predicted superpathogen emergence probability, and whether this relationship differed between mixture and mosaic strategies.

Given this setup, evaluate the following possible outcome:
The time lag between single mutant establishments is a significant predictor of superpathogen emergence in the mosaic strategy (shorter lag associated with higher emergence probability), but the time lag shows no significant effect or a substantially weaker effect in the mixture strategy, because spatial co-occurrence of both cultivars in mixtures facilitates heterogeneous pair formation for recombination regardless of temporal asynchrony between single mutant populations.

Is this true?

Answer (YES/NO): NO